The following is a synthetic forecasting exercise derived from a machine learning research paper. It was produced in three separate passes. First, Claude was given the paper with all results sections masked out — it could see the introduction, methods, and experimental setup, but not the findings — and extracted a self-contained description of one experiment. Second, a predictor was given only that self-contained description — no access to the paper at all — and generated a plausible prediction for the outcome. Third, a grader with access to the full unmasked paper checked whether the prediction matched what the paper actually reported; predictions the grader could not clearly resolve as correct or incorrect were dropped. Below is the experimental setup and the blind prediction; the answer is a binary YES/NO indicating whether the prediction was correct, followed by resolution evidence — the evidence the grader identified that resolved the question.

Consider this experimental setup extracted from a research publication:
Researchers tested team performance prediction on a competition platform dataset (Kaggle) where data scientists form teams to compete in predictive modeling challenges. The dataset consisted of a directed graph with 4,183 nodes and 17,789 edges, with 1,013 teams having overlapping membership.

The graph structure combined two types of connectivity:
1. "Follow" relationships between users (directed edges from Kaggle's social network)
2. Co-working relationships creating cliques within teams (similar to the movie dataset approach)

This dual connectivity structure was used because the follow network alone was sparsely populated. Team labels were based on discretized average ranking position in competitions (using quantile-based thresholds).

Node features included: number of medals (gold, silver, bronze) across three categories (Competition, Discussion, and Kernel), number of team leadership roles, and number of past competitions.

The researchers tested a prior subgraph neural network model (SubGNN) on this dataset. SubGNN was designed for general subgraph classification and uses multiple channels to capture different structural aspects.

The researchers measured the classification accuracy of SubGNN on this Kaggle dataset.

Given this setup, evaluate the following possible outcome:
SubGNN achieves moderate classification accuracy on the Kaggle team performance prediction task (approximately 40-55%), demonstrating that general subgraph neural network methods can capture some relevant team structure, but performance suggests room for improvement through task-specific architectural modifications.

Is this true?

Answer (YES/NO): NO